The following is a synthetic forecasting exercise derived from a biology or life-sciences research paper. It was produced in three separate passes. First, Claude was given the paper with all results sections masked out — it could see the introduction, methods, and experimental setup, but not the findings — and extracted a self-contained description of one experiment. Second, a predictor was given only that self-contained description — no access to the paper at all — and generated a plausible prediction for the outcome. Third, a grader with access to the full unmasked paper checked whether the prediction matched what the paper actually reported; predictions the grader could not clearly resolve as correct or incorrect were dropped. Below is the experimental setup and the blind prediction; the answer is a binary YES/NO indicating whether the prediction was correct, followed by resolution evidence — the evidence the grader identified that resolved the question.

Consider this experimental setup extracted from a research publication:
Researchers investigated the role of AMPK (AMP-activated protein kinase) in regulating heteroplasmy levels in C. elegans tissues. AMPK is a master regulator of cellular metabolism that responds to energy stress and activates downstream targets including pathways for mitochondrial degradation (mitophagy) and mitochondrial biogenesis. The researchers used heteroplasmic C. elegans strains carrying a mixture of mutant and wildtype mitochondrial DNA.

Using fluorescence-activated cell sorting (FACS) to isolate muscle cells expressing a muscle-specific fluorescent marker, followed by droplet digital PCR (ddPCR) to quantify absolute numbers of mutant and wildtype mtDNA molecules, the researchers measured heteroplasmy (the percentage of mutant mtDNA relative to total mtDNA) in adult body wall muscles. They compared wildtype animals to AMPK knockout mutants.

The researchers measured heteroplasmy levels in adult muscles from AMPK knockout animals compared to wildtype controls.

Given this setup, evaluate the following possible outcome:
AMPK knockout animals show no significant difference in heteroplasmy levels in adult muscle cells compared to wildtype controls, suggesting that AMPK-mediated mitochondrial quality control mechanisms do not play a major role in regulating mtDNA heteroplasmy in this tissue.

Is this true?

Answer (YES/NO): NO